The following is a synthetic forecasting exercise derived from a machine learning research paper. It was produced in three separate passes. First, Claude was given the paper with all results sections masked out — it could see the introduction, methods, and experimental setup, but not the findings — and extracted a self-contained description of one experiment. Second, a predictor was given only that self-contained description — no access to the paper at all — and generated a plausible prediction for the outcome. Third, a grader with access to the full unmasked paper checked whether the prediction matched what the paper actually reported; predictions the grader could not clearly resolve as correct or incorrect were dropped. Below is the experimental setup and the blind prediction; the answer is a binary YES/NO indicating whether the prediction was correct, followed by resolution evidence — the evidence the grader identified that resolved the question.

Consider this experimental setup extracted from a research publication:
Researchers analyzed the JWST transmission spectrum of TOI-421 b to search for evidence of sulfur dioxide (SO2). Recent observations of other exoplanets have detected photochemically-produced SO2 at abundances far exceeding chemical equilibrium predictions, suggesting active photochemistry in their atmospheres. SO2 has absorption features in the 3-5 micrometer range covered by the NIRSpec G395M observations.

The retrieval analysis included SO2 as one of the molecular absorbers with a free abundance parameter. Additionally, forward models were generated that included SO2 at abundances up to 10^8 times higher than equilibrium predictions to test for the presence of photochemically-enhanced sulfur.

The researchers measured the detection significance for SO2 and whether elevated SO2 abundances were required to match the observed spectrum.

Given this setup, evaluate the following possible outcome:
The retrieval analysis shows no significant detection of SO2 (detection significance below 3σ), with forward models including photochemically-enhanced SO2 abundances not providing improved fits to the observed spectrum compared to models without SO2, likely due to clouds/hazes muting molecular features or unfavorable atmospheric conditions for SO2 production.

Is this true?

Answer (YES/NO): NO